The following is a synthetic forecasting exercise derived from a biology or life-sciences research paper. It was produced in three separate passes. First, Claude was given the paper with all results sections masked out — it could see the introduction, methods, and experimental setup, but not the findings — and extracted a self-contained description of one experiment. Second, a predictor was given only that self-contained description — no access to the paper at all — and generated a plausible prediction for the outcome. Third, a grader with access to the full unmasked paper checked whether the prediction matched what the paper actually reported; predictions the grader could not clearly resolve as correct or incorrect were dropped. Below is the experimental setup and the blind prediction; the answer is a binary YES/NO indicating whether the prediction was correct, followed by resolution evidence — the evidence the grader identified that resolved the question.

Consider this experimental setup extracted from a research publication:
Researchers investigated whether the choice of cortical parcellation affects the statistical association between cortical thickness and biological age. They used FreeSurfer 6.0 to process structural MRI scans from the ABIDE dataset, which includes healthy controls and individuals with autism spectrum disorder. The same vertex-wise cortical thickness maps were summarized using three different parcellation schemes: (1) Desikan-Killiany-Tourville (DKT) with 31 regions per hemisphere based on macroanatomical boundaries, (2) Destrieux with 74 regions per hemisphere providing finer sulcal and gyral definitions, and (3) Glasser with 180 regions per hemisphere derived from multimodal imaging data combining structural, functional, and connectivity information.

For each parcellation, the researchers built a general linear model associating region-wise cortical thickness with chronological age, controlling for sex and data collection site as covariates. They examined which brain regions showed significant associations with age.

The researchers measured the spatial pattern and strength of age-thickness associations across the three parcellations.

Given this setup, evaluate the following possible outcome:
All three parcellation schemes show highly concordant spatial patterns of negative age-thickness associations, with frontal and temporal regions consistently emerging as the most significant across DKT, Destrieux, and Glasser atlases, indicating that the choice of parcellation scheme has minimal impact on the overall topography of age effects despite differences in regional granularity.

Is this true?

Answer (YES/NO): NO